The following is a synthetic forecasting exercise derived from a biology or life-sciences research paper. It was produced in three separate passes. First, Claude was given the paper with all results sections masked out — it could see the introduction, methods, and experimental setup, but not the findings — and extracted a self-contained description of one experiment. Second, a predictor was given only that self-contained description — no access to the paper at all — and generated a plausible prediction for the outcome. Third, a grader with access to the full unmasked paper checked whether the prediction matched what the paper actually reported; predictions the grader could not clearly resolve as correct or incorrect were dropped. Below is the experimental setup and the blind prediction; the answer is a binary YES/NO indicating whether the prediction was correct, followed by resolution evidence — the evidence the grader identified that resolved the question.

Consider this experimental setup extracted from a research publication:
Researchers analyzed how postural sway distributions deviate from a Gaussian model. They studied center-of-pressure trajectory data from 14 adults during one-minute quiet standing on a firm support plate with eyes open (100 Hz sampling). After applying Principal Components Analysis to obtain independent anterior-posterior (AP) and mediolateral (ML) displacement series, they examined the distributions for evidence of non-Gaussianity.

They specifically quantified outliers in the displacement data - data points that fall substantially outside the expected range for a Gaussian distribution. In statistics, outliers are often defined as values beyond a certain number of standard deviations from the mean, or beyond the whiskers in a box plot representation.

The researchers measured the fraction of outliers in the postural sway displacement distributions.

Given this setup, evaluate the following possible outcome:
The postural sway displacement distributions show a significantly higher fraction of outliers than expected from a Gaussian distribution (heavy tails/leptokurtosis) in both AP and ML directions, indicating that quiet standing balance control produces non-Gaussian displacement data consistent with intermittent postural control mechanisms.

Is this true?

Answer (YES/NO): YES